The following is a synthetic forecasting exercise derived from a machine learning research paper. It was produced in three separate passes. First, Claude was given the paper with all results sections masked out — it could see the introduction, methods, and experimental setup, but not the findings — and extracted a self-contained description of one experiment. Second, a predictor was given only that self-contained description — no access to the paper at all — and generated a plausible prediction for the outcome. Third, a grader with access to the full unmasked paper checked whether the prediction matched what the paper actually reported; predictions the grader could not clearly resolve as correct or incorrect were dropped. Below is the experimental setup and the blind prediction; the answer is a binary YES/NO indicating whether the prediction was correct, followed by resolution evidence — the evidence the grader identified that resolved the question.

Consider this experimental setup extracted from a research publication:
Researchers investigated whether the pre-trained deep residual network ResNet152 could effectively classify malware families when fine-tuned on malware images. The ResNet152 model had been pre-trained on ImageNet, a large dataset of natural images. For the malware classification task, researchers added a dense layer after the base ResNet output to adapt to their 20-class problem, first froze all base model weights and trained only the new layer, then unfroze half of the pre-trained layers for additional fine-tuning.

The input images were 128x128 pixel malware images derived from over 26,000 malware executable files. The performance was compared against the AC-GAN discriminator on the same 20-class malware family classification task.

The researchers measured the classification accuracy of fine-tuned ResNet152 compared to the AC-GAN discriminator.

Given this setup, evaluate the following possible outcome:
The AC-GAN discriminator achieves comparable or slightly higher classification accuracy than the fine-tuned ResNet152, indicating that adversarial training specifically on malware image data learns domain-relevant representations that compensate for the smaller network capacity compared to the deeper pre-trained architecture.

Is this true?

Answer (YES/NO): NO